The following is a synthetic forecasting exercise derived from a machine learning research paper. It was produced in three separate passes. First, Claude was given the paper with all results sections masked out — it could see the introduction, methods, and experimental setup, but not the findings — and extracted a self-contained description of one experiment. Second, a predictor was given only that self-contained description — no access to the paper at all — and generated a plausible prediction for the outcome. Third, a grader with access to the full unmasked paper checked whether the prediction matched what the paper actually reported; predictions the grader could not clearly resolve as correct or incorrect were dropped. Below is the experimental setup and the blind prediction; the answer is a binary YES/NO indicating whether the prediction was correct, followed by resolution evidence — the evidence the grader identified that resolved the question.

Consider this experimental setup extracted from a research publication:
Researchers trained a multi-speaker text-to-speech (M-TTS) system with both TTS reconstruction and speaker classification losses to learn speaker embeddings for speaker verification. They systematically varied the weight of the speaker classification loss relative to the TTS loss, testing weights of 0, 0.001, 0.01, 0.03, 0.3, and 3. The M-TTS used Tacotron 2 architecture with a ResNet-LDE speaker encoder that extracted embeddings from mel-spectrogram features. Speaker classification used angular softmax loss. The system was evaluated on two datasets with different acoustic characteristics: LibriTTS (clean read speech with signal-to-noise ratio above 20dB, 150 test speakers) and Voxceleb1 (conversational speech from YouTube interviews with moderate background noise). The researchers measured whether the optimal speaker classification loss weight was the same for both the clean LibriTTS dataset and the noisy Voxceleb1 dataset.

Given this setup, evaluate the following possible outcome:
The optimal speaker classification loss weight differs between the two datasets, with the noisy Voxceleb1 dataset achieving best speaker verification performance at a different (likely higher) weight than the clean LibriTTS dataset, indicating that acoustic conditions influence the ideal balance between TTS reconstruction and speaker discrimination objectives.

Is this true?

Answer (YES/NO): NO